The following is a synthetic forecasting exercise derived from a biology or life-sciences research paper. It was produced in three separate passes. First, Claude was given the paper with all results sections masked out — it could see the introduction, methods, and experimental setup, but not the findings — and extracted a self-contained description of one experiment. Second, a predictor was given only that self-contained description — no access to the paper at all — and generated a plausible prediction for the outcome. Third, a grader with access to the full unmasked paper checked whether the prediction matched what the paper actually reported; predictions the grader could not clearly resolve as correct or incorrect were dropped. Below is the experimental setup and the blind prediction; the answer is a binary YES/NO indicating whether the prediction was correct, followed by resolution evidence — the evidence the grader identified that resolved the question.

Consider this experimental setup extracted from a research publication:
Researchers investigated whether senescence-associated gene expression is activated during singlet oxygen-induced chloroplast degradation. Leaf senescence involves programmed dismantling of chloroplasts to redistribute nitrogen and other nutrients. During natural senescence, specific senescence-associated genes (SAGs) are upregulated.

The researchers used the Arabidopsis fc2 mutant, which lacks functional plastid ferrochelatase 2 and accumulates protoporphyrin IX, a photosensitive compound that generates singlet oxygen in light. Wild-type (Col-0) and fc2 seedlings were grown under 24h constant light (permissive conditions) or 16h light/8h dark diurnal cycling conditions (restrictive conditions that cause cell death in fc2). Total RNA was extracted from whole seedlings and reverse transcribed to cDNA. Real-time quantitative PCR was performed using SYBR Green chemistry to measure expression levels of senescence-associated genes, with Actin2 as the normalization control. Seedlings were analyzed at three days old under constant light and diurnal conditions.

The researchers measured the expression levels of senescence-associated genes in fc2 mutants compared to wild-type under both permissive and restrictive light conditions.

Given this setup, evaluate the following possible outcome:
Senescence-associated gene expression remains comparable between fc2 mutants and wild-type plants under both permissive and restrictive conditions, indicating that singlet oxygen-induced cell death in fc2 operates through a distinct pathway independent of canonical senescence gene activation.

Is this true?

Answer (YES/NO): NO